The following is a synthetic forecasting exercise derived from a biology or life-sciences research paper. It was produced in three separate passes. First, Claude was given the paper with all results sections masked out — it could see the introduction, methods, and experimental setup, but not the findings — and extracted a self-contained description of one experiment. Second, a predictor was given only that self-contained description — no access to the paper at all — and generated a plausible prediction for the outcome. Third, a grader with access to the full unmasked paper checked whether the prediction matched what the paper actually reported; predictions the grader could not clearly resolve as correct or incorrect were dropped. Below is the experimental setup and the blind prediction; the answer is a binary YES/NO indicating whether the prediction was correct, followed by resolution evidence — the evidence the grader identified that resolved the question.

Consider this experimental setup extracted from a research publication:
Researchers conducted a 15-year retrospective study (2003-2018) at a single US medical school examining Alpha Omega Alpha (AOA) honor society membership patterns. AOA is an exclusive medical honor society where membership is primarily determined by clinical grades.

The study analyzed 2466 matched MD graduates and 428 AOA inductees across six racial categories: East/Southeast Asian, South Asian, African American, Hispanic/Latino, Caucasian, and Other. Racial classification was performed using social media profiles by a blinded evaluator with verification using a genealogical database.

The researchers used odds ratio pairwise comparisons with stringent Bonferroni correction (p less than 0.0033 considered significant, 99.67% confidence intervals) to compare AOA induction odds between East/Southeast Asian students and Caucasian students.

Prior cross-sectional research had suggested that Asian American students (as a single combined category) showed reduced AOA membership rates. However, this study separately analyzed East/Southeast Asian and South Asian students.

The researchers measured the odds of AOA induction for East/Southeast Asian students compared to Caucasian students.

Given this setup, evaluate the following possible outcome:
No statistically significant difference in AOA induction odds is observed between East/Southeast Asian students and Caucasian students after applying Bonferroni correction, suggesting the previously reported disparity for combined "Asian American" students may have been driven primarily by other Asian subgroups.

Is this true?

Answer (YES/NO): NO